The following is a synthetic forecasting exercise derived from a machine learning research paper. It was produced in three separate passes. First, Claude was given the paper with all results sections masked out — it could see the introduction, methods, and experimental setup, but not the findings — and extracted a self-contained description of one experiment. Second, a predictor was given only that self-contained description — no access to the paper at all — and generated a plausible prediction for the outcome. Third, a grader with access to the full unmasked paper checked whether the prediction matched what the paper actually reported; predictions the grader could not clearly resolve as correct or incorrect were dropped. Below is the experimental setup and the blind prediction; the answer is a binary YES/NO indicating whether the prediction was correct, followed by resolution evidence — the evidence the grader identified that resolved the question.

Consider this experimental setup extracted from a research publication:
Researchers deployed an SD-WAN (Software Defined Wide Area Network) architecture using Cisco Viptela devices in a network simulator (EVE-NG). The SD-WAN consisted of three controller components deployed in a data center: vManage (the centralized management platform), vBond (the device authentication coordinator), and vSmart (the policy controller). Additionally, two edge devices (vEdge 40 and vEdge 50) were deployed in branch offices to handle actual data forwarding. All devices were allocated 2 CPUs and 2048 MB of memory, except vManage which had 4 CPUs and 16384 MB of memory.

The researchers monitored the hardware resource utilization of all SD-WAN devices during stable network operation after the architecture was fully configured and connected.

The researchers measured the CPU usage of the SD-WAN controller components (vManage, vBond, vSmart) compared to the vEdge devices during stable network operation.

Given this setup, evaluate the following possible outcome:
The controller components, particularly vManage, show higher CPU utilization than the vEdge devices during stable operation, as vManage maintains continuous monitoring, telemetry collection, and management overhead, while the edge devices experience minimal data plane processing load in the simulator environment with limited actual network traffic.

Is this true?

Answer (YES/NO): NO